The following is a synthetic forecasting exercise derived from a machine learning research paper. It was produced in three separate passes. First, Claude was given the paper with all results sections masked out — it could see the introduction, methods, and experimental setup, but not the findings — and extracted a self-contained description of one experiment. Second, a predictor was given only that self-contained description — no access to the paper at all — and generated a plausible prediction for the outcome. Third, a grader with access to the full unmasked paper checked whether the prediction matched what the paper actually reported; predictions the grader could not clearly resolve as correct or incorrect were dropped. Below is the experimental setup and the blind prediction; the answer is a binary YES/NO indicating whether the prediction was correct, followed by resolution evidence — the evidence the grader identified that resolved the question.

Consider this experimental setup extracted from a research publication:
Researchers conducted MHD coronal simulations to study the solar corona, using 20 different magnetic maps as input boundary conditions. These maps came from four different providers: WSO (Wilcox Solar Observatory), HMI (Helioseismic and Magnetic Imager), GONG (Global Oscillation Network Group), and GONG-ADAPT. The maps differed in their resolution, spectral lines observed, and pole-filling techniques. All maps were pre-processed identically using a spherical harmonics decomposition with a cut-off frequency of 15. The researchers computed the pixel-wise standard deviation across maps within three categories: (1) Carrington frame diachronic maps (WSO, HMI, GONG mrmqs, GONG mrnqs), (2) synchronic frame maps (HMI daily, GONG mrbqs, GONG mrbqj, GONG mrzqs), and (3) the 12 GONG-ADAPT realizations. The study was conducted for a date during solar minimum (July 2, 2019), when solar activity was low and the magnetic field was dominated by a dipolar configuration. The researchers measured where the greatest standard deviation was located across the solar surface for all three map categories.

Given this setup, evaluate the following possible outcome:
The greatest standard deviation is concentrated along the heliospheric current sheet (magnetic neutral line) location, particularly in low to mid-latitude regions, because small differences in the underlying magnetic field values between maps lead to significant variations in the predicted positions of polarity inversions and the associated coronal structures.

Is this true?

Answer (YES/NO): NO